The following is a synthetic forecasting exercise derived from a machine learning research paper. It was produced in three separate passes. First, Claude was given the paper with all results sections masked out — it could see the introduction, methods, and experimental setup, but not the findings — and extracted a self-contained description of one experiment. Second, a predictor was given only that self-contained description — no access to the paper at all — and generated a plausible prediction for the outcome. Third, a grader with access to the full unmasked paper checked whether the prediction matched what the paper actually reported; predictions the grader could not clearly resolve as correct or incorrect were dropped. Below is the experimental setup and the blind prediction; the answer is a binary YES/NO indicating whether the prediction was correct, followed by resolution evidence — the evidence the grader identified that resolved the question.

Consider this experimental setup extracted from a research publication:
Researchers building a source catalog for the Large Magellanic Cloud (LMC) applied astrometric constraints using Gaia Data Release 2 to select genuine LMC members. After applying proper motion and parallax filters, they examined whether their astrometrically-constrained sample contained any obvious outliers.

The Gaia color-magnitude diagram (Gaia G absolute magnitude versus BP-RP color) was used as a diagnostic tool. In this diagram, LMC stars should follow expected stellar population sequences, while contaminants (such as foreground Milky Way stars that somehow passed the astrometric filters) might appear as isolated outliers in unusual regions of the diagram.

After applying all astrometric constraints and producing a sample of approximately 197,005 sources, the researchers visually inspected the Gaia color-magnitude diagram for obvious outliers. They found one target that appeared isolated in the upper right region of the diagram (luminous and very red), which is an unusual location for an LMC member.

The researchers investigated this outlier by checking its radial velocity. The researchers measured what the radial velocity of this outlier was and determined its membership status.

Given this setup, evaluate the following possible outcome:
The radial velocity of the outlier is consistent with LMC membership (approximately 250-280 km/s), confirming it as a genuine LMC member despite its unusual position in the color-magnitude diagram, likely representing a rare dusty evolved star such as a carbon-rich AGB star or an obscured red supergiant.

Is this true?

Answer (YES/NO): NO